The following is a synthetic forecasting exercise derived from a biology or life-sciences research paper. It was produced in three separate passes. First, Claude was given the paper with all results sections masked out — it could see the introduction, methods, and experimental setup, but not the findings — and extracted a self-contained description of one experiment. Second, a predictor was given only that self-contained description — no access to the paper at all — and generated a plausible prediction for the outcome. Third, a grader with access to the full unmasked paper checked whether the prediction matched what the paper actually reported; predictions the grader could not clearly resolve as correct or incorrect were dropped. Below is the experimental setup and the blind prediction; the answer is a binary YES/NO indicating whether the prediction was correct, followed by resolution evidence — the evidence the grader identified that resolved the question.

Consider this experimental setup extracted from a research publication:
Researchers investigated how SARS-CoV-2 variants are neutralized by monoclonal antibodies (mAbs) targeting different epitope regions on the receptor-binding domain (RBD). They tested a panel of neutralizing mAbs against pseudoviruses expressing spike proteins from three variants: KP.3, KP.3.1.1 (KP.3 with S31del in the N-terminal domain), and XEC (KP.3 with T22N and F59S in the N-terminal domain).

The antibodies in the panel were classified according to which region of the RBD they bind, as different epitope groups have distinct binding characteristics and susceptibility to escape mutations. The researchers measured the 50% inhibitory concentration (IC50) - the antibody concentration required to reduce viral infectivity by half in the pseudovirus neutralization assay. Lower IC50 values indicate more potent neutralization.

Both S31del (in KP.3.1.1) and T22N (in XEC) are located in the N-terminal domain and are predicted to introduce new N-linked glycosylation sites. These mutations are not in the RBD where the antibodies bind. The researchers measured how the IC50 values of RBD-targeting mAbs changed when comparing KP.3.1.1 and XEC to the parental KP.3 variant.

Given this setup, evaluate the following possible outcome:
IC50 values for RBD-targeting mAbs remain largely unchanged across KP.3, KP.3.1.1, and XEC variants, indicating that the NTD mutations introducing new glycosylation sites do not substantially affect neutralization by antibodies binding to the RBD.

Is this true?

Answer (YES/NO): NO